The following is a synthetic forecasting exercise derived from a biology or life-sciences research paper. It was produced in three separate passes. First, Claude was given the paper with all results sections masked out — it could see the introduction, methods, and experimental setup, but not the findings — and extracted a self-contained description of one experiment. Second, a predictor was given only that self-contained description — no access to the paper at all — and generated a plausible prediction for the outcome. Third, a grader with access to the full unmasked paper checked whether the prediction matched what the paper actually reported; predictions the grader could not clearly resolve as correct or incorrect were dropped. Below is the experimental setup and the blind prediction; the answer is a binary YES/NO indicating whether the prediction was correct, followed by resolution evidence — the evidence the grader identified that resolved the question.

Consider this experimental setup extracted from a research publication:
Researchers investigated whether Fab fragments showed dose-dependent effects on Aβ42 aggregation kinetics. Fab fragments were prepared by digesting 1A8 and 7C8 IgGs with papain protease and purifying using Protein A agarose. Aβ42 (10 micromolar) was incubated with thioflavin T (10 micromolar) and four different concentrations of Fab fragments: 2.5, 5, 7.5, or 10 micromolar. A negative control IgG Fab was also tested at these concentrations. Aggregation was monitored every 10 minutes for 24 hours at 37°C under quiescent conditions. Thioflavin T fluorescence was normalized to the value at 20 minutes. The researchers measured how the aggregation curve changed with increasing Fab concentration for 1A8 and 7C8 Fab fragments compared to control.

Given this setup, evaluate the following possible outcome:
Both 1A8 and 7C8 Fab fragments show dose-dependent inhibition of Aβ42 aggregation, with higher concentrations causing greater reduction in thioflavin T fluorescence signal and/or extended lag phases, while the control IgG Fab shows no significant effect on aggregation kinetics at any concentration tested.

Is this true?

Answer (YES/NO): NO